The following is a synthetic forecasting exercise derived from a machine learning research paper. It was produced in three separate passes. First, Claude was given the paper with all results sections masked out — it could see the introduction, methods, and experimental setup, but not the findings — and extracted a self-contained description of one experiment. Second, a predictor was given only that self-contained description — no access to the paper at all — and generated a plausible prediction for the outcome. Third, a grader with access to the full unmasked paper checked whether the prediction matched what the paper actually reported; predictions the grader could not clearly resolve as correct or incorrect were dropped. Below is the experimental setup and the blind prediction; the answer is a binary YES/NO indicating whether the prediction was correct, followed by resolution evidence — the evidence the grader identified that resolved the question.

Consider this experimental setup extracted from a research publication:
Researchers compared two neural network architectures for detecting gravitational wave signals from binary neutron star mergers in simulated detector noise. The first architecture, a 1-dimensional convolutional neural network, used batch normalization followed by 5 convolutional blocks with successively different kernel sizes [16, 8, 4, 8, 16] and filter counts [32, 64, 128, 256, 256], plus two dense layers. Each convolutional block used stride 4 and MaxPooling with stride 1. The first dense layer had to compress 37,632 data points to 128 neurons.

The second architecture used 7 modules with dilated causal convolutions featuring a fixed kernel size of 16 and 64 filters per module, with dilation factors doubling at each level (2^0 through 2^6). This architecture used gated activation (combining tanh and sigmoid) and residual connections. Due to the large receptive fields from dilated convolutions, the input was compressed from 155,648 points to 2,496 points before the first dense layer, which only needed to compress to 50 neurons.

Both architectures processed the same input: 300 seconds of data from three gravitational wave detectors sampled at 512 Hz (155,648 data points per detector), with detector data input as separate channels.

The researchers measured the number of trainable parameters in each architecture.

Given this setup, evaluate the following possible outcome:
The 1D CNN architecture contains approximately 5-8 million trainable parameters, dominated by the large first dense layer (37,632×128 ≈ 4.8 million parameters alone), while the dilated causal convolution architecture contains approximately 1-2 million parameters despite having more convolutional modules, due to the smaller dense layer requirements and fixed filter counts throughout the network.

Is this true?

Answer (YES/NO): NO